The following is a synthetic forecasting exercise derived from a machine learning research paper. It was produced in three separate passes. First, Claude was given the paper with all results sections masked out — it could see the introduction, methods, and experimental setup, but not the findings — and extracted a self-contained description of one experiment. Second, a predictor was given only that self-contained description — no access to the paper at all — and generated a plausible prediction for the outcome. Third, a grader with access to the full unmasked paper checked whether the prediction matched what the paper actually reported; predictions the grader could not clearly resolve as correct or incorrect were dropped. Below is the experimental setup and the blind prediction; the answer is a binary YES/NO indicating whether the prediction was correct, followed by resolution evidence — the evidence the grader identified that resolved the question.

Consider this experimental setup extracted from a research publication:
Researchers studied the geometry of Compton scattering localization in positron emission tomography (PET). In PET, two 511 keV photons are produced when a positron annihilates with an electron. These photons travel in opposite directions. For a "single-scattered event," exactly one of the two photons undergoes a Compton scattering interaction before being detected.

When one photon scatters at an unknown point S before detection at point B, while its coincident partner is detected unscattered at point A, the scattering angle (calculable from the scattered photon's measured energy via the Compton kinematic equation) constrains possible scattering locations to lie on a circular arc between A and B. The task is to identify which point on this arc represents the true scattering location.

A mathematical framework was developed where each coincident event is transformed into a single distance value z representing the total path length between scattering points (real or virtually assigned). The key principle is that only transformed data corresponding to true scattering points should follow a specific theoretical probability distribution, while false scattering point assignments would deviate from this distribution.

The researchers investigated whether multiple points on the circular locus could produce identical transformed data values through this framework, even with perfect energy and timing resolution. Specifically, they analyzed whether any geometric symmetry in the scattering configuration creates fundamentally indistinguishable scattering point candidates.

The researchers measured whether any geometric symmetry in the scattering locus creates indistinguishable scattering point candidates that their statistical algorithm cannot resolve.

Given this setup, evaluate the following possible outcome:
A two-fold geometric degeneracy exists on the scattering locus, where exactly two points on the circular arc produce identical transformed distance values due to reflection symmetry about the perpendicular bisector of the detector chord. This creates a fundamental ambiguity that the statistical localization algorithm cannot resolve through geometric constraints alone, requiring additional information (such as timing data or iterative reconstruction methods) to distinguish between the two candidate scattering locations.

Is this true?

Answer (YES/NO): YES